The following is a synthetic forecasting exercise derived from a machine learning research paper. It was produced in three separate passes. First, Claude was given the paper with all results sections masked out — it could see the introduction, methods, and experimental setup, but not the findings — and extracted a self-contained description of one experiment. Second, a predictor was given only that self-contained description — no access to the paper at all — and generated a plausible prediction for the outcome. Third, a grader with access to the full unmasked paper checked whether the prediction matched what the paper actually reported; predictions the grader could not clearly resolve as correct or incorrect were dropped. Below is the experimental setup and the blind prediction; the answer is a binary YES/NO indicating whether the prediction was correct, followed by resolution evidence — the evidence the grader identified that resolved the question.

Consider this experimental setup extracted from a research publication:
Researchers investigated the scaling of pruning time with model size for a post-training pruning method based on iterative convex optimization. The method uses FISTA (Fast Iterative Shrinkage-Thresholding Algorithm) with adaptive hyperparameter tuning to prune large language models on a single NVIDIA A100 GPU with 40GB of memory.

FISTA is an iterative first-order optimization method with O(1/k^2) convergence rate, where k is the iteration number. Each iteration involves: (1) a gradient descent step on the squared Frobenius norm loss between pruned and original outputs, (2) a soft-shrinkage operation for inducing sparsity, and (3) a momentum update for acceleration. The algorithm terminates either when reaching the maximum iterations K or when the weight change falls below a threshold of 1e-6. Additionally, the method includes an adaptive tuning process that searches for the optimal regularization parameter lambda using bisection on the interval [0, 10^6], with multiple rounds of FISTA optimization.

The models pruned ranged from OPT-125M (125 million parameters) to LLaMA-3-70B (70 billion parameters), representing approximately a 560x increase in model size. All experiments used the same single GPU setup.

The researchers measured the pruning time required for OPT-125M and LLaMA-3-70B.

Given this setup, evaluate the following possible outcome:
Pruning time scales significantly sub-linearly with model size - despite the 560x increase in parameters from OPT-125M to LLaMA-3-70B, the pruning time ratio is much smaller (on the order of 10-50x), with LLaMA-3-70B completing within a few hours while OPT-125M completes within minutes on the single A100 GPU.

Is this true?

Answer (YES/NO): NO